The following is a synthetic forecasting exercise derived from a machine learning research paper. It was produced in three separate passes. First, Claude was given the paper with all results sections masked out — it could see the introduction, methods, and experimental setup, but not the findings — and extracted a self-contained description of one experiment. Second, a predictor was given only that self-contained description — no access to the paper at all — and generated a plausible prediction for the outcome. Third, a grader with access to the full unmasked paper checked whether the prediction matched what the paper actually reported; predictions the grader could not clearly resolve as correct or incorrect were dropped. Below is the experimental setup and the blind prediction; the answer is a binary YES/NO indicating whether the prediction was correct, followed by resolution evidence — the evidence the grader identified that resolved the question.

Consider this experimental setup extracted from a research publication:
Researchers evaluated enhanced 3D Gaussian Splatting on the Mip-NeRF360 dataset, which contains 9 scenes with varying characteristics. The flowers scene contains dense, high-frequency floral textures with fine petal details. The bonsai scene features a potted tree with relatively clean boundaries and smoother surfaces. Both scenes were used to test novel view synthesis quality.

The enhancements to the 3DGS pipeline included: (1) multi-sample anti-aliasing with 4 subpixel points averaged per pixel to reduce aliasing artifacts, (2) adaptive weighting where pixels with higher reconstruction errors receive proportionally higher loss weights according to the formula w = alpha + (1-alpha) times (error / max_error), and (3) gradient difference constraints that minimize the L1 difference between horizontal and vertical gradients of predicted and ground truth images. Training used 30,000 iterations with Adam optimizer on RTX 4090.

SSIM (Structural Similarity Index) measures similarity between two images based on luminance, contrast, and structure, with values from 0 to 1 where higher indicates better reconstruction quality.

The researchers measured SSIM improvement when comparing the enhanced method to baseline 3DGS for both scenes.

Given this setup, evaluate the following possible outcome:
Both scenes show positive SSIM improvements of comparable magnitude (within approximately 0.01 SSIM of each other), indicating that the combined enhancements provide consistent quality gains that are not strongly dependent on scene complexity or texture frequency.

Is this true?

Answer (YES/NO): NO